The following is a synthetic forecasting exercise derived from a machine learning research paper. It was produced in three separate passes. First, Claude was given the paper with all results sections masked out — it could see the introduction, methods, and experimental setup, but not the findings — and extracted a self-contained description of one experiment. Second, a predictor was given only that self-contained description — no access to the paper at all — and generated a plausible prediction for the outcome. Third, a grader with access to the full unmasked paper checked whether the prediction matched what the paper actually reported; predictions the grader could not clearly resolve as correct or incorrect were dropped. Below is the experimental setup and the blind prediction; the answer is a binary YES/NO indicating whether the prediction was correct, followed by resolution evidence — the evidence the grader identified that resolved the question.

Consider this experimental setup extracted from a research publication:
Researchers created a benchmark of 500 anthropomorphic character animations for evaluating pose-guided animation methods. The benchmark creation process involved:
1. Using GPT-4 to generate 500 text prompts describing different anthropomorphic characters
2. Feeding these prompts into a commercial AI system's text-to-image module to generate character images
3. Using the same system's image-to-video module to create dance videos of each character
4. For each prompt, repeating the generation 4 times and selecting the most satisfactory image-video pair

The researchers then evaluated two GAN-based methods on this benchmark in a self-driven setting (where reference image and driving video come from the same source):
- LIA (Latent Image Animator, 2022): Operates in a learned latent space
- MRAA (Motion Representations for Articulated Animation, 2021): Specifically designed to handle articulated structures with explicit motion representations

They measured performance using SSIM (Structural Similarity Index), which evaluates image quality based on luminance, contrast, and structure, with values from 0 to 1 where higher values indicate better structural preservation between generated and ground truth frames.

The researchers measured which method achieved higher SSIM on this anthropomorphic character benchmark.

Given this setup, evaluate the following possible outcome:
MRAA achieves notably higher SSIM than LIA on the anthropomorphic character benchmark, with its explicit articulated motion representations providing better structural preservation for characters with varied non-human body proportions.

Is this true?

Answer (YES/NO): NO